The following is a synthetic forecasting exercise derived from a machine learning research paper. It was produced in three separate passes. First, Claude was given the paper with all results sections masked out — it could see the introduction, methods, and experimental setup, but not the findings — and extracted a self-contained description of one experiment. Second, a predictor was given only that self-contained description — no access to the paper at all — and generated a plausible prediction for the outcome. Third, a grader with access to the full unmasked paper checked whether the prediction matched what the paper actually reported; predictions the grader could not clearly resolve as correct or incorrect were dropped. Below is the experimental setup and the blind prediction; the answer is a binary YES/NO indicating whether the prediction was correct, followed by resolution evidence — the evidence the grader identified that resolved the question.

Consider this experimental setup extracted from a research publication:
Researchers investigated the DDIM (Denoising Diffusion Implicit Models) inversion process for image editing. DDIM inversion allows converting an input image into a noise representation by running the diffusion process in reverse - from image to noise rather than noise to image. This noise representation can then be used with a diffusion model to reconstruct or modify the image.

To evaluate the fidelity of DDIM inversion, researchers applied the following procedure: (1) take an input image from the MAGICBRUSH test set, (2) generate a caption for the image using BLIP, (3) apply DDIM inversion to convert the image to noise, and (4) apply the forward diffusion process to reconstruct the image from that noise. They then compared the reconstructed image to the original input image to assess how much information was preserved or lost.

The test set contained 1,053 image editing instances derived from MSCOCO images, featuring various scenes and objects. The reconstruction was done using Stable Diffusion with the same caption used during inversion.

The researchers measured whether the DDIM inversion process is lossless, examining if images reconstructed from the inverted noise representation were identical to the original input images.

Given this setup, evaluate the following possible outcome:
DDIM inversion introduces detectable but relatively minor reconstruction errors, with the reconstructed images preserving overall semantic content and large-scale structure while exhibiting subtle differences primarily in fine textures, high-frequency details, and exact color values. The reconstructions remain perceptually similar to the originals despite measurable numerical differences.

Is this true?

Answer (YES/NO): NO